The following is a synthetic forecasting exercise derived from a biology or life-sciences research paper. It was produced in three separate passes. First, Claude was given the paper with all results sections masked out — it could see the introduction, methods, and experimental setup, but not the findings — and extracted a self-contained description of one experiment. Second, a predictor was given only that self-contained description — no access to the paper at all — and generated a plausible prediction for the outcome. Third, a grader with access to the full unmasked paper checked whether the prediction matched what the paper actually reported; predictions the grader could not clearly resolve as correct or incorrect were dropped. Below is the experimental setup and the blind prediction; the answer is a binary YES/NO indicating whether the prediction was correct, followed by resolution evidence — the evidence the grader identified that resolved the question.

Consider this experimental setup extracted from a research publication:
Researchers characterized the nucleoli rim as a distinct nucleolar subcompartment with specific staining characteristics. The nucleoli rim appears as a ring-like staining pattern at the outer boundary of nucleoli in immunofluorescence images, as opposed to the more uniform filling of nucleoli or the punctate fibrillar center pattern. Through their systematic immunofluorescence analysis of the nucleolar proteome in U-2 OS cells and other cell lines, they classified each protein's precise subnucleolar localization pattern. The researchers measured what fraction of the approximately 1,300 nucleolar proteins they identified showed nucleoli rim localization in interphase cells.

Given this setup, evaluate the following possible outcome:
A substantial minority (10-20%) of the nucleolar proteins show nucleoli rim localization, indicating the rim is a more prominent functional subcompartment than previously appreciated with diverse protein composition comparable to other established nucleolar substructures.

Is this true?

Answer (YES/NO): YES